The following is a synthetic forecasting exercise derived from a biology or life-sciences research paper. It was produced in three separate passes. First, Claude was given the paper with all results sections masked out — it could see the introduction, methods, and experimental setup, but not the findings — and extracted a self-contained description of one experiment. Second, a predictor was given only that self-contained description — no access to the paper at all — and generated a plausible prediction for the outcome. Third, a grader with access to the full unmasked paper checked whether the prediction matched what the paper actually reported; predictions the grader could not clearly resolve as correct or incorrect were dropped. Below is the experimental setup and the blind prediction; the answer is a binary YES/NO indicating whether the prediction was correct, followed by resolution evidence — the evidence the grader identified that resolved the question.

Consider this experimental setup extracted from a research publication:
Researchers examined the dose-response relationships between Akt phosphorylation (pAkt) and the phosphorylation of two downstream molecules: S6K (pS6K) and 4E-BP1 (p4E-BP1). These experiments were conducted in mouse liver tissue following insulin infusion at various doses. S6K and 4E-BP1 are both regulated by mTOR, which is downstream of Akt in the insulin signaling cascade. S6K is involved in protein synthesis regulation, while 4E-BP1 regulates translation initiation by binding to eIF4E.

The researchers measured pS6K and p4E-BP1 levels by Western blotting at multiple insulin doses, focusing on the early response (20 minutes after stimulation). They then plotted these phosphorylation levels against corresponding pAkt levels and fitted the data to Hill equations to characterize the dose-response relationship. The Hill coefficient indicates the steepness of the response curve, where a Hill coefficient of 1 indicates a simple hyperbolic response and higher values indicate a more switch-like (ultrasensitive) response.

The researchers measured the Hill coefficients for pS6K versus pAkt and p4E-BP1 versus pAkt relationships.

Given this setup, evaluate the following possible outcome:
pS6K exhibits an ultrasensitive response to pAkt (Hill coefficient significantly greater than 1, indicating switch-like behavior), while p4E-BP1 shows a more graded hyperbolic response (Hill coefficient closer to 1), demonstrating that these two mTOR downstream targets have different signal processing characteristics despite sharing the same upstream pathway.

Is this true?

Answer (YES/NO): NO